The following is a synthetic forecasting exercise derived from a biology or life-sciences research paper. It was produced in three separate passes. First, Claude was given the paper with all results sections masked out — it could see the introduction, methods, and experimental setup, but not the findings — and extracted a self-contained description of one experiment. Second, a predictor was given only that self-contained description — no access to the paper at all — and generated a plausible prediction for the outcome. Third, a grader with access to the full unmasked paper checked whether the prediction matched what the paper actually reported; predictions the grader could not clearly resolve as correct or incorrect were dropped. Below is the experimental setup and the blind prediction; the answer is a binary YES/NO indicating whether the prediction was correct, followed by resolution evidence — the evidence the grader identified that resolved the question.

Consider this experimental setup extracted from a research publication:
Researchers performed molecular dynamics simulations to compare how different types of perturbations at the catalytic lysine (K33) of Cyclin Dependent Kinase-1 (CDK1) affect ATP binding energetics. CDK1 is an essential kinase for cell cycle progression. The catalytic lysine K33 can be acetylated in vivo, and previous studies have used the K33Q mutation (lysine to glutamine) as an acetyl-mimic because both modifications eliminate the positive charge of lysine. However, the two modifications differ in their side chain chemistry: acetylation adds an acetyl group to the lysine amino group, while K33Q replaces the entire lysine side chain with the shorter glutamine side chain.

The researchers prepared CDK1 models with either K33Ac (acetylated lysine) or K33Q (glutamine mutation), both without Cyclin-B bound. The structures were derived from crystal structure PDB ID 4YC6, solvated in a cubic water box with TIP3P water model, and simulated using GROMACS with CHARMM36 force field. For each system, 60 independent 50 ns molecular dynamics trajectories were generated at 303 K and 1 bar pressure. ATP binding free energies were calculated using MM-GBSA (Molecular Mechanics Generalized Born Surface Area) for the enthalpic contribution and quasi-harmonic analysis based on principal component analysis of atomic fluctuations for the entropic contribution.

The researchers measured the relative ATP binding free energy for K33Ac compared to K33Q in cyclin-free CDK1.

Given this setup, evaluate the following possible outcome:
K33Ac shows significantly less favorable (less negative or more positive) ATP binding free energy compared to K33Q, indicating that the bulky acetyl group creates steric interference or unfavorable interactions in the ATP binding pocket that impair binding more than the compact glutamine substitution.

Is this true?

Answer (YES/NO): NO